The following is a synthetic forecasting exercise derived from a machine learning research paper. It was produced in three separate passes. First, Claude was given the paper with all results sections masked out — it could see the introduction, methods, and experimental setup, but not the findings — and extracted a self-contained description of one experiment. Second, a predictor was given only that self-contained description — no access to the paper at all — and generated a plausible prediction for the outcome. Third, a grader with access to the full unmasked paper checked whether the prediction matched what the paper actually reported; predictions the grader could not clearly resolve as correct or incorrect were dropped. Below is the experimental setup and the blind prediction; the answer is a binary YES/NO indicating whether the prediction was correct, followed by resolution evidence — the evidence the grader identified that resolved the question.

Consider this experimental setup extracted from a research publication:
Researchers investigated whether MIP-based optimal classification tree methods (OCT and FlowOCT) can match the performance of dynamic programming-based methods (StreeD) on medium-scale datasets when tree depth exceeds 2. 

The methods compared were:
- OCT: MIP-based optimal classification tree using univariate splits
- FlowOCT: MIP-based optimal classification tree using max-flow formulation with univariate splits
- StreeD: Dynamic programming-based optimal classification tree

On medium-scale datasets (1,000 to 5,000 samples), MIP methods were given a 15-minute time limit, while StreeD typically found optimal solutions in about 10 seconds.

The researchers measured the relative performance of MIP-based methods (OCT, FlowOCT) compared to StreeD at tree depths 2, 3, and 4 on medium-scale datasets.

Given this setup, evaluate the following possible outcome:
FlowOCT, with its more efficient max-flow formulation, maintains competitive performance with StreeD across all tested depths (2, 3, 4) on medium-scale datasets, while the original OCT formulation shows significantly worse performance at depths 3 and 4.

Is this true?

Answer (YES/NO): NO